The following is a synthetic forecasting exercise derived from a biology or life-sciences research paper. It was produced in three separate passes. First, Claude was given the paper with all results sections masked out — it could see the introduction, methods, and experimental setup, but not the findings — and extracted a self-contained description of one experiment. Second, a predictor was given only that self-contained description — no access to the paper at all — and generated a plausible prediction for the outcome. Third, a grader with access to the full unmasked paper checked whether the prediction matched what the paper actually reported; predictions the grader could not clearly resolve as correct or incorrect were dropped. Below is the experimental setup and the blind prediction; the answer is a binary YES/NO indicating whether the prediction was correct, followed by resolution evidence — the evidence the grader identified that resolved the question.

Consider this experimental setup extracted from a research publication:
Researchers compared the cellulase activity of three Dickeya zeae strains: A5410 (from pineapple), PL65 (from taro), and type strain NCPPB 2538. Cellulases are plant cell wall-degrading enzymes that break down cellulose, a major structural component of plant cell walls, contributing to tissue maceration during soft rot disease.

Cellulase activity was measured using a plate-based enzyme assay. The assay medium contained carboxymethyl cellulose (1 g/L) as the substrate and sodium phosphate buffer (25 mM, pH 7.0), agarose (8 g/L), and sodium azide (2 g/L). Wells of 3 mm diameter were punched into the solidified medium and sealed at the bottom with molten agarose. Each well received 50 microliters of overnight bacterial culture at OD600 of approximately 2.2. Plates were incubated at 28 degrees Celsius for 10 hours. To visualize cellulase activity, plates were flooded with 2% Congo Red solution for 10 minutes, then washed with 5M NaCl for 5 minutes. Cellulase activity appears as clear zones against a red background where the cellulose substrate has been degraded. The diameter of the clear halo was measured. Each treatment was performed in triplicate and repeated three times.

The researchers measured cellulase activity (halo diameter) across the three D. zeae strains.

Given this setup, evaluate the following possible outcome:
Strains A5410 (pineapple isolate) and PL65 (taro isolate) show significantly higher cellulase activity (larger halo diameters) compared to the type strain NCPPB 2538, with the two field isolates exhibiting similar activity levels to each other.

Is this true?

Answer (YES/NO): NO